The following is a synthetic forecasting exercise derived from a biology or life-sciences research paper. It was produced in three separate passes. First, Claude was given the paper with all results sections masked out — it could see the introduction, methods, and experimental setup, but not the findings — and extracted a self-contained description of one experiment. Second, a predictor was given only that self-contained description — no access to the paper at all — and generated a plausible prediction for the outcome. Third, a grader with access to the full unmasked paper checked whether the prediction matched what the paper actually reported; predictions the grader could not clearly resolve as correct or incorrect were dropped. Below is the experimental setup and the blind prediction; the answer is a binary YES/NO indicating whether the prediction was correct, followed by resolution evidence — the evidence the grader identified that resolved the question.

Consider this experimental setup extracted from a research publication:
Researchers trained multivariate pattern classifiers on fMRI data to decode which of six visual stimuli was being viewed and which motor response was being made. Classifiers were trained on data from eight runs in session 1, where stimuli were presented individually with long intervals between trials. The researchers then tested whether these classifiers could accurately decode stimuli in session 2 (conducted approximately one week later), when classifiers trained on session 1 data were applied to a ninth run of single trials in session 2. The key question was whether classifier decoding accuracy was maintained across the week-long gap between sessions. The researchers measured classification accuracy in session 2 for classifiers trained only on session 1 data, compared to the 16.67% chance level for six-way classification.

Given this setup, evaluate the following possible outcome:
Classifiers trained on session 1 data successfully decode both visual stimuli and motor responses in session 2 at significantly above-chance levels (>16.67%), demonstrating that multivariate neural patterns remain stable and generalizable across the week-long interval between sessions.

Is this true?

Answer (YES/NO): YES